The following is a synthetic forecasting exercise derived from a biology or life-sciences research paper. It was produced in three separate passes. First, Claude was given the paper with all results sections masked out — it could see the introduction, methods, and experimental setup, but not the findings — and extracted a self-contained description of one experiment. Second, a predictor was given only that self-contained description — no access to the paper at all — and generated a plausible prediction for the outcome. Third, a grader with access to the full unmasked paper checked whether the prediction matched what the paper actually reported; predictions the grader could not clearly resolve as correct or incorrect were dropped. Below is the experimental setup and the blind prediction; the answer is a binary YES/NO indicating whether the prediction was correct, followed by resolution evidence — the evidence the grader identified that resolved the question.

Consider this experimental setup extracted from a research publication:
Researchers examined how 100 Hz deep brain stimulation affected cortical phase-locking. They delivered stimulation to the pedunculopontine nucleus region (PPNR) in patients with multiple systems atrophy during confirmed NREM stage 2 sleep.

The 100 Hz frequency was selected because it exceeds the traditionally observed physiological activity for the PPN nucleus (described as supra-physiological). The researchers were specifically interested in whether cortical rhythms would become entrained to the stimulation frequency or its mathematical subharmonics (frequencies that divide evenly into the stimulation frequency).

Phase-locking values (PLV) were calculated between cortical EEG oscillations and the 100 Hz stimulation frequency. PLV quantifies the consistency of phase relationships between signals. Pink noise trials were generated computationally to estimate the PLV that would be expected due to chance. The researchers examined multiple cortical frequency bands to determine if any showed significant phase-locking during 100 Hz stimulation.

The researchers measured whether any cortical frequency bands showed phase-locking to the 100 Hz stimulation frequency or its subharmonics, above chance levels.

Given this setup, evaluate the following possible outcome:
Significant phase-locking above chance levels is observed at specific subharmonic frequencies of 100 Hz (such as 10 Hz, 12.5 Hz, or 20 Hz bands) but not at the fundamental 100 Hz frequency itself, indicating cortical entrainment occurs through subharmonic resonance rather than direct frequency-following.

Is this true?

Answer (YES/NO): NO